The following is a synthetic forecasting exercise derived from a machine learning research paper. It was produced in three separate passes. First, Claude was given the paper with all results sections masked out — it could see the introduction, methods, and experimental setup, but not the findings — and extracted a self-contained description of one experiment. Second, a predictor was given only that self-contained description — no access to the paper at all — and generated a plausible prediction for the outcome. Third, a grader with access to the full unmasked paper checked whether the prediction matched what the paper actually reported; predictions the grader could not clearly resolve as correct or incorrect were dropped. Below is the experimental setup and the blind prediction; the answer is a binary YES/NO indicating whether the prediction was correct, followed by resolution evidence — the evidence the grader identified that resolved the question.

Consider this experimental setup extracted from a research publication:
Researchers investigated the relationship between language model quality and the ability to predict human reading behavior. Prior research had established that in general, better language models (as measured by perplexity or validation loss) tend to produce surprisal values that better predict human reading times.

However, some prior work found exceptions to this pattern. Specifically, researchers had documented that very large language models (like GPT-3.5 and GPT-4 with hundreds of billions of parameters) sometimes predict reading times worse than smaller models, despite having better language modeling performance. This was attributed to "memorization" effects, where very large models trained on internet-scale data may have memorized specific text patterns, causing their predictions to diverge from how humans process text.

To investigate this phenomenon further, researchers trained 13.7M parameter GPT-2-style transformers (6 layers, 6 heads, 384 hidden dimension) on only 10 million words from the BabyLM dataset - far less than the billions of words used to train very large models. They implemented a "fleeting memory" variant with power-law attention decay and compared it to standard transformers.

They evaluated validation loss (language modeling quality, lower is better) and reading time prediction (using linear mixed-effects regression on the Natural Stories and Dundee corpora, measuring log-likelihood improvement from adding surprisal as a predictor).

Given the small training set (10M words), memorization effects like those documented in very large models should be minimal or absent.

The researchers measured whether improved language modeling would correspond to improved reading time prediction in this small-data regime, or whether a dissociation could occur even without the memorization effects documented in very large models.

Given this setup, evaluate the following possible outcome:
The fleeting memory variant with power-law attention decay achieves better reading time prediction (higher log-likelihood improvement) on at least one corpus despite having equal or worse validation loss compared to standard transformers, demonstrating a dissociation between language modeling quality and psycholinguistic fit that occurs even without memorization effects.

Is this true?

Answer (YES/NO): NO